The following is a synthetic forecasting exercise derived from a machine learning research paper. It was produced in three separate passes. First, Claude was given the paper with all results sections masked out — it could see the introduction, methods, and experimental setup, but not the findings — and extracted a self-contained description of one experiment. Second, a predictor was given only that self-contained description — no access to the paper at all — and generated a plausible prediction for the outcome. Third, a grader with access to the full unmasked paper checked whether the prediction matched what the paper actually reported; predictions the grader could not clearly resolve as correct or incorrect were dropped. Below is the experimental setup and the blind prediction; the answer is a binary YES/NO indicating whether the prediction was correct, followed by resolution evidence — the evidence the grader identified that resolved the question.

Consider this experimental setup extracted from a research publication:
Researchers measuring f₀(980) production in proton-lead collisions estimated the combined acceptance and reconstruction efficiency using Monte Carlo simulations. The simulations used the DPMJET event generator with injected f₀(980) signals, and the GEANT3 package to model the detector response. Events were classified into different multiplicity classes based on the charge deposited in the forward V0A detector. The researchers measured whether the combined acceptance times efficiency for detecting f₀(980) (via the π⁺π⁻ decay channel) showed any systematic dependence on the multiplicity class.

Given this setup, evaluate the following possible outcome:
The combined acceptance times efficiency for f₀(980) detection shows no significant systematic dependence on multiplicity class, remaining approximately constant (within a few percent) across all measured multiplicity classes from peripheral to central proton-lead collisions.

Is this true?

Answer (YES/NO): YES